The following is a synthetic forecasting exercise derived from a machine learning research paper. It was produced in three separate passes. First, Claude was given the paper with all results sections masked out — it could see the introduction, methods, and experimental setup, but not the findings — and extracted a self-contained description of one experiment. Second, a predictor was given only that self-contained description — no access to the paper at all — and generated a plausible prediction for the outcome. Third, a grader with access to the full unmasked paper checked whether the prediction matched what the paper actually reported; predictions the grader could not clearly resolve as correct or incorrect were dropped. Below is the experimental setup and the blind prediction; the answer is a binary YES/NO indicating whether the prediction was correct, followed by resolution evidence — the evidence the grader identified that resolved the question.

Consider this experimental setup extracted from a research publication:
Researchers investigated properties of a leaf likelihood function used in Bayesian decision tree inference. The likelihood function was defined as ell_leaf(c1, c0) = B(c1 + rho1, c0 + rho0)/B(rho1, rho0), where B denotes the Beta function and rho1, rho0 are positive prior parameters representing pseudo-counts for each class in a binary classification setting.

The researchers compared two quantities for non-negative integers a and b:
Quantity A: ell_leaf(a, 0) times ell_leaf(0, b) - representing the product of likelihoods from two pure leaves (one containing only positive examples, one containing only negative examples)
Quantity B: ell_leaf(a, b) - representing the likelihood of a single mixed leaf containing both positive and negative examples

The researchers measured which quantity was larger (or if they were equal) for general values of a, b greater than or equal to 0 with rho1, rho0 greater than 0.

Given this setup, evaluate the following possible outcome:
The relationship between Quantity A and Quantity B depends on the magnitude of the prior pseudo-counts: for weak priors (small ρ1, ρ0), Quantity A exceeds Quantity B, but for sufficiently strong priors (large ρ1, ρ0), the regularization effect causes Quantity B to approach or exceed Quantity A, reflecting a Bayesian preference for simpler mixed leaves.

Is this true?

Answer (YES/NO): NO